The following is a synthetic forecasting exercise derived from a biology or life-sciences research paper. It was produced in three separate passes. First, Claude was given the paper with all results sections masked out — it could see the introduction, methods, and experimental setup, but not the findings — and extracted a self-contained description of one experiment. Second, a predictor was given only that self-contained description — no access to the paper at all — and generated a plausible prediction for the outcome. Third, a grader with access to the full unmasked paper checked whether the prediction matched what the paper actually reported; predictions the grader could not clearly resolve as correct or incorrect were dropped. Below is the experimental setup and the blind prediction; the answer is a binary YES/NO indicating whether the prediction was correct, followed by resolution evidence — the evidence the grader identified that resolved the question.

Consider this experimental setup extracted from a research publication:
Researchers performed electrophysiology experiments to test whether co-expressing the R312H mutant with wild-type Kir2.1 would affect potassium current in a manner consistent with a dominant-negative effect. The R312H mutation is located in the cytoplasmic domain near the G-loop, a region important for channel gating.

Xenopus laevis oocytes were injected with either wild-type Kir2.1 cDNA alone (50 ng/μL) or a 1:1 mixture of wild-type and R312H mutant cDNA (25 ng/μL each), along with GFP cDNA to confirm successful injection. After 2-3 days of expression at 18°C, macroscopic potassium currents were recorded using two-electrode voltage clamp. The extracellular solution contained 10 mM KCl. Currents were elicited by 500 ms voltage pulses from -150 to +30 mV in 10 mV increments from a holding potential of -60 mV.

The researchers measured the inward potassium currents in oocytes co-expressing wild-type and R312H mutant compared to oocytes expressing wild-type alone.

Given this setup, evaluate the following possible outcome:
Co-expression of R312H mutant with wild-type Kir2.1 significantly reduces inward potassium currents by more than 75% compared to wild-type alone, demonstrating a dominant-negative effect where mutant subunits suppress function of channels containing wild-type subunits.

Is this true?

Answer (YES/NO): NO